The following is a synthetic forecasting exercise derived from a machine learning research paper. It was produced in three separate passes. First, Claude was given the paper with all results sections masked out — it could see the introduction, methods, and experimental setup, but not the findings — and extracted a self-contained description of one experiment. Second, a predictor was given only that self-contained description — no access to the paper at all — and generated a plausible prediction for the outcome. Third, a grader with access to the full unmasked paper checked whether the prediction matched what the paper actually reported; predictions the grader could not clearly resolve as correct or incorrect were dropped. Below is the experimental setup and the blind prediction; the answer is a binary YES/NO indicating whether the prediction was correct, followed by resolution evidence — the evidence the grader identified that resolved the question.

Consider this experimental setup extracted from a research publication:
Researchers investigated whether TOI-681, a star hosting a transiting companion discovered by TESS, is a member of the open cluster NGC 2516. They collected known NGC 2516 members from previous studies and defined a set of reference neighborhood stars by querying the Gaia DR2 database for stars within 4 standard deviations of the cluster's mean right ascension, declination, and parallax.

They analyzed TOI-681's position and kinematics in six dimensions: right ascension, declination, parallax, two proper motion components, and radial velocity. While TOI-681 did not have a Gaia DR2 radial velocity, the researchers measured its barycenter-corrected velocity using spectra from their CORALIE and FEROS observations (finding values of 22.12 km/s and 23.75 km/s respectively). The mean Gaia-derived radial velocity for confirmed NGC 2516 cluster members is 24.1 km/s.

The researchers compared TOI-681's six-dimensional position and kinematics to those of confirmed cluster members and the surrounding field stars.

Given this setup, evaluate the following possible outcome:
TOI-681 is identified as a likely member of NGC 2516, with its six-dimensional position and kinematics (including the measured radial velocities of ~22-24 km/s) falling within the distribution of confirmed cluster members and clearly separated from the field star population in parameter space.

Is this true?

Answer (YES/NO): YES